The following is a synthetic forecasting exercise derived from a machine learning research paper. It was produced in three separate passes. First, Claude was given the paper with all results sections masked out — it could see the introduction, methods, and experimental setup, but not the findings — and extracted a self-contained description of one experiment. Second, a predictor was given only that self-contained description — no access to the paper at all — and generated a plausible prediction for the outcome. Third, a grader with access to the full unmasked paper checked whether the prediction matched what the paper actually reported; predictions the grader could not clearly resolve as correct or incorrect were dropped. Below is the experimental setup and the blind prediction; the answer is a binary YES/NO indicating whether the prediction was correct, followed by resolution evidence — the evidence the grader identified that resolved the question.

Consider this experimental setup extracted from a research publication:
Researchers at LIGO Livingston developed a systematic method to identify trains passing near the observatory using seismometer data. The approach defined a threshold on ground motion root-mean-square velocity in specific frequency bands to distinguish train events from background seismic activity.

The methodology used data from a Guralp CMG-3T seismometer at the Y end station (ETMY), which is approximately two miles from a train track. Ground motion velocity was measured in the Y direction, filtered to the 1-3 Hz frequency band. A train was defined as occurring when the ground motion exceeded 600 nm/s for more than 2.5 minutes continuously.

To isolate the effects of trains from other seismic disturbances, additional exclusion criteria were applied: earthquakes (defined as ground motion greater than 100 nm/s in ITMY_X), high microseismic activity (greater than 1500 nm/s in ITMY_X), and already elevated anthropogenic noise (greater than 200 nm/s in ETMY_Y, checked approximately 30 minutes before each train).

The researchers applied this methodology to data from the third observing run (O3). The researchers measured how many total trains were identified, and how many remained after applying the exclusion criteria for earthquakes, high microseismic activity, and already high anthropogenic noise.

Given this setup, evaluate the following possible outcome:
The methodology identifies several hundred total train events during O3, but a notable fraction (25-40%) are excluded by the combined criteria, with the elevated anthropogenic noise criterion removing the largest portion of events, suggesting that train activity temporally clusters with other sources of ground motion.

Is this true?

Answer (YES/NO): NO